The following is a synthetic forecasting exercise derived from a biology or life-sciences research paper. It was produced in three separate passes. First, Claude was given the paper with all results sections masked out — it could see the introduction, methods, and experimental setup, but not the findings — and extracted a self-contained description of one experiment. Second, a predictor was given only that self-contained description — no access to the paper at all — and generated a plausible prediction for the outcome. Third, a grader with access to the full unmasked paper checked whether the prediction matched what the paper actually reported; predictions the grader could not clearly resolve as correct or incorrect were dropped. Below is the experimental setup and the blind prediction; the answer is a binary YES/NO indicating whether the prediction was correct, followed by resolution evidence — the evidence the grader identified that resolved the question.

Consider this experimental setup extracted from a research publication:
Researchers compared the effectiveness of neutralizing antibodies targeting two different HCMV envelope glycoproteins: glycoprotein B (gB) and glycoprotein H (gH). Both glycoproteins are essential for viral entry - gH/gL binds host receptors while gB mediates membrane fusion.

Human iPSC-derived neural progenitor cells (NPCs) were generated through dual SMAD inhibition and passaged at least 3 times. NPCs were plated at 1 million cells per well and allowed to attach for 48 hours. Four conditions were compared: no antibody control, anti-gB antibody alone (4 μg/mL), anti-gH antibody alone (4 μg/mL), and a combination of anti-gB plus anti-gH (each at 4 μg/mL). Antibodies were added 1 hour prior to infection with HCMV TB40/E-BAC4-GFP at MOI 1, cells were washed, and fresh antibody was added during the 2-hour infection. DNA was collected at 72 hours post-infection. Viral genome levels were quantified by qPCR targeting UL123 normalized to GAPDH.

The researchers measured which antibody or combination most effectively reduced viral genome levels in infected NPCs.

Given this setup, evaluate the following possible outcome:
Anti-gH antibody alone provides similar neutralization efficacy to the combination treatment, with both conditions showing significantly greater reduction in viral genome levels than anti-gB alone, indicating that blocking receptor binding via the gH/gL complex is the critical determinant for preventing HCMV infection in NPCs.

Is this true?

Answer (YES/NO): NO